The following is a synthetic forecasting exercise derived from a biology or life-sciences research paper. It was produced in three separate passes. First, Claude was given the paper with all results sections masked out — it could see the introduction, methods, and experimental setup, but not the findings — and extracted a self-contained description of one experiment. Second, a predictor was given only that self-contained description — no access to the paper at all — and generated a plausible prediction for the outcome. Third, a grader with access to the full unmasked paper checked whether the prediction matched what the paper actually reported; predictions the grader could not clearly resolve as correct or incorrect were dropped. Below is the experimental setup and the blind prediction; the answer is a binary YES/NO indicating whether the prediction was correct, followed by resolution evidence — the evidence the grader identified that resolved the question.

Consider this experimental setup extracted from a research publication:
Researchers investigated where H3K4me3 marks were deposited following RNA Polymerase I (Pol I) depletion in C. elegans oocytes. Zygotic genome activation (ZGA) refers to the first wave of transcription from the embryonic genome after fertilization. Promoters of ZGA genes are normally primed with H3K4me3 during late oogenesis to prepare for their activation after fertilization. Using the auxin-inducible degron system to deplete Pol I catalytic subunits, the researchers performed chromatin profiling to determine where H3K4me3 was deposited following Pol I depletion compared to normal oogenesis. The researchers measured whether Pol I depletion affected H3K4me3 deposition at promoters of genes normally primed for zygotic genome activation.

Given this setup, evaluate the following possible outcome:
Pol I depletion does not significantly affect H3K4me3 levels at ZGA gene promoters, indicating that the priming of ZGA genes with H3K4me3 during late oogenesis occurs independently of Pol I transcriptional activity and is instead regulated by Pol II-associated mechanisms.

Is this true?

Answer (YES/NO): NO